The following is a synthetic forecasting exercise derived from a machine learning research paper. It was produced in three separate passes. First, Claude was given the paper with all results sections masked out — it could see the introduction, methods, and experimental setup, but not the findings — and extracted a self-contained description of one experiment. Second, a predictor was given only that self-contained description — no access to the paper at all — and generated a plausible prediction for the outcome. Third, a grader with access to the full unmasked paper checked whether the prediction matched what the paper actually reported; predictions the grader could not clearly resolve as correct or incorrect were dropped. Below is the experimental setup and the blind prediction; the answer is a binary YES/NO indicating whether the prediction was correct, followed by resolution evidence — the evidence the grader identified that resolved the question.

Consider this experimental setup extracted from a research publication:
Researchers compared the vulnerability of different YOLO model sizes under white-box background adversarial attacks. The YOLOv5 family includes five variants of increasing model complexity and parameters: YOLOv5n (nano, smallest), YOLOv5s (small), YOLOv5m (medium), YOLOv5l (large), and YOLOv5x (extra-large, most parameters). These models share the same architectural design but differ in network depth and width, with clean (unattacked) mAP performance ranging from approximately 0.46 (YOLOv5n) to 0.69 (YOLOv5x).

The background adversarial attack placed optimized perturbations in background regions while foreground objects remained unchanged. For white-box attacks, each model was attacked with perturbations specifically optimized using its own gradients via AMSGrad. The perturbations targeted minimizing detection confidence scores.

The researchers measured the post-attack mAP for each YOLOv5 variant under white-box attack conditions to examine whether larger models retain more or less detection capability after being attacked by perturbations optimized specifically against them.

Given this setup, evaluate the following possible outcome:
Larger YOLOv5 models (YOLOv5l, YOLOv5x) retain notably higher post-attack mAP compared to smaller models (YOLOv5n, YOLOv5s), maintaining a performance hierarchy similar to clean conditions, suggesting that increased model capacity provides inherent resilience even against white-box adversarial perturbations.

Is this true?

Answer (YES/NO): NO